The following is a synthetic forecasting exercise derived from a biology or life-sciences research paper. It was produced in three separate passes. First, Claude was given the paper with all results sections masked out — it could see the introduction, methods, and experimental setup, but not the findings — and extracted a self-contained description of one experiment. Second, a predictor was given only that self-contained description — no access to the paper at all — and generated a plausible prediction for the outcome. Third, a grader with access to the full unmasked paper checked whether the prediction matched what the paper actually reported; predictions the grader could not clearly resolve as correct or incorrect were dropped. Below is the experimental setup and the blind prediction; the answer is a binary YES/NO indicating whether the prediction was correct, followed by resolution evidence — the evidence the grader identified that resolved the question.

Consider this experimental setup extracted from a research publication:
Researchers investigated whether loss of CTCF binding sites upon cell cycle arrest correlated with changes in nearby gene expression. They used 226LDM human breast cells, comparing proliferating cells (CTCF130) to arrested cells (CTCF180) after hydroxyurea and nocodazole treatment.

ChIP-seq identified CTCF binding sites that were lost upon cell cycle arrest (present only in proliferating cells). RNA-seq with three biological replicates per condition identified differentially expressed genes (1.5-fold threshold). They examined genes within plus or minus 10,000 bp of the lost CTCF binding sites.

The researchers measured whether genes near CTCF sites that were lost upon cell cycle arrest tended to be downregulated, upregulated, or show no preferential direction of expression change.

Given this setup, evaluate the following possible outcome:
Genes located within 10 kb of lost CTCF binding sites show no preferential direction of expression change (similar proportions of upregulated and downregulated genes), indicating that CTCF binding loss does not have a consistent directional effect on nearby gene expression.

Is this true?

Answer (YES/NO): NO